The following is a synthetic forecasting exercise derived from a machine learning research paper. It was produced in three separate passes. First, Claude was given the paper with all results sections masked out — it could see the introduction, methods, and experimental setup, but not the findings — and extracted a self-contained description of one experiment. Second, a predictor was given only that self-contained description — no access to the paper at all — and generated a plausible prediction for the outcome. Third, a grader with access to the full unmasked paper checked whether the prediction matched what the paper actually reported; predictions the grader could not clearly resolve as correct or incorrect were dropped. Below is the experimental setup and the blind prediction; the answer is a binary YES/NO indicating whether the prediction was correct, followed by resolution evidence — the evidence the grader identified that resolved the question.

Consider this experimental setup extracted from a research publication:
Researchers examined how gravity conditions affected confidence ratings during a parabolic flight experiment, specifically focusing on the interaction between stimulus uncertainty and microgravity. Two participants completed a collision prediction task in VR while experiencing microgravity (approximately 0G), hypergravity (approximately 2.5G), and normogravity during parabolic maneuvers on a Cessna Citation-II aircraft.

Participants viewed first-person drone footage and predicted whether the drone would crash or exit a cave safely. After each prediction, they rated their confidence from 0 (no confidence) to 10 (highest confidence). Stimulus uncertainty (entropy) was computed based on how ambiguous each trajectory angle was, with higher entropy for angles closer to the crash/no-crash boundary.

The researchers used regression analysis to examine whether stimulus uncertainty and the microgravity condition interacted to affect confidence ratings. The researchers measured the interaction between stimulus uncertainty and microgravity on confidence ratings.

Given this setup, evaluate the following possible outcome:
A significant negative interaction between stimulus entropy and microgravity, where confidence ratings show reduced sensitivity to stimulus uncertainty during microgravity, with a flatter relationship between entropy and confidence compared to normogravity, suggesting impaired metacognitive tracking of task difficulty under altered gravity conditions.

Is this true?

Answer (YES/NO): NO